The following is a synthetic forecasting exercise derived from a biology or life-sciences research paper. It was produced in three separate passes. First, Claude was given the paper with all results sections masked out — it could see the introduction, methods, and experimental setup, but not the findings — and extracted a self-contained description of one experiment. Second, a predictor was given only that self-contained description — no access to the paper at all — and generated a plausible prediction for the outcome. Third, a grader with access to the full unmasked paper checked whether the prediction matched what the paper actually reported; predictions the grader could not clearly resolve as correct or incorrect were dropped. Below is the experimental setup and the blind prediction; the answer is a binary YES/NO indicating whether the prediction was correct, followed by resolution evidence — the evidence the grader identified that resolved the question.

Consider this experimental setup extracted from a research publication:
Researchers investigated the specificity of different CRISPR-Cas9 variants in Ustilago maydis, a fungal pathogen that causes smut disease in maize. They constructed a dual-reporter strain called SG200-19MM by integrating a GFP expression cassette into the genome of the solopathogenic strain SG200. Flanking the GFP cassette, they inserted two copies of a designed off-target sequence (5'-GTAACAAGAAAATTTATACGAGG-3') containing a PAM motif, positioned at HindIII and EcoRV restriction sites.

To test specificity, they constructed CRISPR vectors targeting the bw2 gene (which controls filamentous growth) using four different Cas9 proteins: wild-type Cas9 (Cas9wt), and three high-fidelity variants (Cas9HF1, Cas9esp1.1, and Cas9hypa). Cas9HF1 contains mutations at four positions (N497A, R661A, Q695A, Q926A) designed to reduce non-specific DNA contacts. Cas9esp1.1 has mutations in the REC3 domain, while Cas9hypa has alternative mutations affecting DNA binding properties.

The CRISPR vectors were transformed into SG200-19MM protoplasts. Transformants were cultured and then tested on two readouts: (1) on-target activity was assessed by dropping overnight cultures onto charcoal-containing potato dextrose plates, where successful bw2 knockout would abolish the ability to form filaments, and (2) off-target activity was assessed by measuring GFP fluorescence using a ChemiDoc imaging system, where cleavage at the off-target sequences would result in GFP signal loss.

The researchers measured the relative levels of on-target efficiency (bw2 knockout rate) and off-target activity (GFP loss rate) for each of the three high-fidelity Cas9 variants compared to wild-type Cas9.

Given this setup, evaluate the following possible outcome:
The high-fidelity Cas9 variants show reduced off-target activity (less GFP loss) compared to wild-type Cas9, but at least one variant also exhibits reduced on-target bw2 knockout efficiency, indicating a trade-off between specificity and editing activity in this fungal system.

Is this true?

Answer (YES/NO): NO